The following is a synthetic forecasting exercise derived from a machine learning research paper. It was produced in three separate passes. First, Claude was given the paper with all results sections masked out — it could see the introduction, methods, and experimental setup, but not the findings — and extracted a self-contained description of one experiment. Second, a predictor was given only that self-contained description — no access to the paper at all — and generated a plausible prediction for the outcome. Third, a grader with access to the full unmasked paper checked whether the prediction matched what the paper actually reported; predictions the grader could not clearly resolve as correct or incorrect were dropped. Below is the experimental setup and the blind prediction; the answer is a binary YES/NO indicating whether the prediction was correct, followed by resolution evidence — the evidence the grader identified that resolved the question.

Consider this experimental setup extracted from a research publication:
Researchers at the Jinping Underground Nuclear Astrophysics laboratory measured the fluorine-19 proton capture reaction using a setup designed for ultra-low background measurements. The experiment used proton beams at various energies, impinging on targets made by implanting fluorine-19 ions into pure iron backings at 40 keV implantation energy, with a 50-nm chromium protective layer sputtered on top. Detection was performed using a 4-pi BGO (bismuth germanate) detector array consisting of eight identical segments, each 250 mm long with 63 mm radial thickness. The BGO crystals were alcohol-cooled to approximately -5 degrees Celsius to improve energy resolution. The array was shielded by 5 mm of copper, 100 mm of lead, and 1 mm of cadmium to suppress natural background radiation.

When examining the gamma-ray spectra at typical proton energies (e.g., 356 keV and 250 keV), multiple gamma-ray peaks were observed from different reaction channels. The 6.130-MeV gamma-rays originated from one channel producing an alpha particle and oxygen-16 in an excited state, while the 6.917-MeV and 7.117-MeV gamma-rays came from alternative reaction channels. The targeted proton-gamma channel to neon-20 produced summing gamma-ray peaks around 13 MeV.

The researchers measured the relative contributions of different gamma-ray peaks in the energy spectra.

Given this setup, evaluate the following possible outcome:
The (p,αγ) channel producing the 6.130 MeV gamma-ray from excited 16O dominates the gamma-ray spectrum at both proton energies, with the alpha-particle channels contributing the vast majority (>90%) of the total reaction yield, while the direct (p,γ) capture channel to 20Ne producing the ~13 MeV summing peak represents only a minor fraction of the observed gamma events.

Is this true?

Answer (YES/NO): YES